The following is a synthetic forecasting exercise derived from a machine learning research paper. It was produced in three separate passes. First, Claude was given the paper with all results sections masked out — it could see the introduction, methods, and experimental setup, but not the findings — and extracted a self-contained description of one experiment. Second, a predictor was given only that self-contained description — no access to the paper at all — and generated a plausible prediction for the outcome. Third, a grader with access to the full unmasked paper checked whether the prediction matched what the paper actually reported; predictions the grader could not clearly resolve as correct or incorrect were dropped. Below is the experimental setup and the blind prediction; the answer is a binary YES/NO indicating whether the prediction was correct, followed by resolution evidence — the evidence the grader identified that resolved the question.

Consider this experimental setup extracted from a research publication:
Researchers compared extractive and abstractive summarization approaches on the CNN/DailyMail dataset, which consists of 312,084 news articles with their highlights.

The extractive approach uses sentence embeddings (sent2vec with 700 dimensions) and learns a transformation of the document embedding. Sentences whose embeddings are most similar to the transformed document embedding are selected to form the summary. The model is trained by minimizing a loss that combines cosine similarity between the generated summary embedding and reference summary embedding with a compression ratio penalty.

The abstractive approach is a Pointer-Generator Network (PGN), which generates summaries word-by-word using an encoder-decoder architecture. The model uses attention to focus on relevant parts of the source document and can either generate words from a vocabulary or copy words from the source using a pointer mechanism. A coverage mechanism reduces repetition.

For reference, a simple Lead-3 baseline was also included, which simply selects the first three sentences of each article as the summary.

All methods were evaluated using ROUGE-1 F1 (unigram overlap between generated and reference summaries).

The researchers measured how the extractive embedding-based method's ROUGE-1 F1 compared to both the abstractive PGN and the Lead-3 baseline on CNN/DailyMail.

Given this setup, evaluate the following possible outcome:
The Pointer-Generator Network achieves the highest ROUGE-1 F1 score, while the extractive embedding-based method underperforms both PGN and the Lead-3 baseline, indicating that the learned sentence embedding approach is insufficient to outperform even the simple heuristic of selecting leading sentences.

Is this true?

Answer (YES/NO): NO